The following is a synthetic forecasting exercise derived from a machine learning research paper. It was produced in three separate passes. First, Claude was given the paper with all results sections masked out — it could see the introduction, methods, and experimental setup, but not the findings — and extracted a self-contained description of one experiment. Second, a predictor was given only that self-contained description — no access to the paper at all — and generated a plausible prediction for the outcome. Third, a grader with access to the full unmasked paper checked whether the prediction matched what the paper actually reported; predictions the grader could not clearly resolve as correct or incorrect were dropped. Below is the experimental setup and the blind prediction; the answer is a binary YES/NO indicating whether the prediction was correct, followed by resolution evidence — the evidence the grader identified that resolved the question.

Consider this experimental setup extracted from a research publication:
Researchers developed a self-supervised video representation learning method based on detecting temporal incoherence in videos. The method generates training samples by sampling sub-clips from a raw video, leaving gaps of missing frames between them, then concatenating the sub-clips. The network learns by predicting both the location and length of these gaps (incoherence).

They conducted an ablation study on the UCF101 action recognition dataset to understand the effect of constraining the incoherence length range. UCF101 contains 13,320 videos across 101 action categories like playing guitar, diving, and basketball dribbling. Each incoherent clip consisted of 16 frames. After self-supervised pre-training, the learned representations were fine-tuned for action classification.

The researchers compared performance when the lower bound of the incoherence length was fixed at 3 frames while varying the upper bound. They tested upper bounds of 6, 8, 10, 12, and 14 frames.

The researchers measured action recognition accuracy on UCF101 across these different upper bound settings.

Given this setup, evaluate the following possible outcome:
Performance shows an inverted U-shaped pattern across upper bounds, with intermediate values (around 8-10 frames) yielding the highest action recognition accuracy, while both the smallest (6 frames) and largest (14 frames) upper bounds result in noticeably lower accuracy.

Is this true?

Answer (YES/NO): YES